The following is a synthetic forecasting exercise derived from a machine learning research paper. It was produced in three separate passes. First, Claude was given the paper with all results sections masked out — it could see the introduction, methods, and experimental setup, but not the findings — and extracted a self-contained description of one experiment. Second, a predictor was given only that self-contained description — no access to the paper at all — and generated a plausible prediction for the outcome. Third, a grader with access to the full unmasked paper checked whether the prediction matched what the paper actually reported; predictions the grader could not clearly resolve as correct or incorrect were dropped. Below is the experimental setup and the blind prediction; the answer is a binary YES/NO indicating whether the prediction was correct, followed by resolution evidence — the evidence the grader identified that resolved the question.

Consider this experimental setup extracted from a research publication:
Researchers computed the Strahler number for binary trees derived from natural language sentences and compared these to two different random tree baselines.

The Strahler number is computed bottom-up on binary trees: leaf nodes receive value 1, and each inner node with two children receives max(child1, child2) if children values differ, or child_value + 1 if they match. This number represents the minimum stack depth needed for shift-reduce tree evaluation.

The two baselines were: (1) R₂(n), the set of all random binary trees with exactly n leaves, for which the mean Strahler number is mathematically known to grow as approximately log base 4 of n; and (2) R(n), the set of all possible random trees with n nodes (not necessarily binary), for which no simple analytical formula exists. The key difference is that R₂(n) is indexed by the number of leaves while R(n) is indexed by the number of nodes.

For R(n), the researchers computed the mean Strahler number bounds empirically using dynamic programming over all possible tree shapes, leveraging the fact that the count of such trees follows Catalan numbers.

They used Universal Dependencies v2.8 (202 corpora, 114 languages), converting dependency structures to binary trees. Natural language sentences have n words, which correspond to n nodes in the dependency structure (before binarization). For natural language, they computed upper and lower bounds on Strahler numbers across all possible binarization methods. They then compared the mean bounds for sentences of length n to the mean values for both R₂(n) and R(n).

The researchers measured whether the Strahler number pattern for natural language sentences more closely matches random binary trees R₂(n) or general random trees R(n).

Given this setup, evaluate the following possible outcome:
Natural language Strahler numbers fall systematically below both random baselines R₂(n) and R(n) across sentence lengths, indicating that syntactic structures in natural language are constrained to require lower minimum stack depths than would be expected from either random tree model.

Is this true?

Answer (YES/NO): NO